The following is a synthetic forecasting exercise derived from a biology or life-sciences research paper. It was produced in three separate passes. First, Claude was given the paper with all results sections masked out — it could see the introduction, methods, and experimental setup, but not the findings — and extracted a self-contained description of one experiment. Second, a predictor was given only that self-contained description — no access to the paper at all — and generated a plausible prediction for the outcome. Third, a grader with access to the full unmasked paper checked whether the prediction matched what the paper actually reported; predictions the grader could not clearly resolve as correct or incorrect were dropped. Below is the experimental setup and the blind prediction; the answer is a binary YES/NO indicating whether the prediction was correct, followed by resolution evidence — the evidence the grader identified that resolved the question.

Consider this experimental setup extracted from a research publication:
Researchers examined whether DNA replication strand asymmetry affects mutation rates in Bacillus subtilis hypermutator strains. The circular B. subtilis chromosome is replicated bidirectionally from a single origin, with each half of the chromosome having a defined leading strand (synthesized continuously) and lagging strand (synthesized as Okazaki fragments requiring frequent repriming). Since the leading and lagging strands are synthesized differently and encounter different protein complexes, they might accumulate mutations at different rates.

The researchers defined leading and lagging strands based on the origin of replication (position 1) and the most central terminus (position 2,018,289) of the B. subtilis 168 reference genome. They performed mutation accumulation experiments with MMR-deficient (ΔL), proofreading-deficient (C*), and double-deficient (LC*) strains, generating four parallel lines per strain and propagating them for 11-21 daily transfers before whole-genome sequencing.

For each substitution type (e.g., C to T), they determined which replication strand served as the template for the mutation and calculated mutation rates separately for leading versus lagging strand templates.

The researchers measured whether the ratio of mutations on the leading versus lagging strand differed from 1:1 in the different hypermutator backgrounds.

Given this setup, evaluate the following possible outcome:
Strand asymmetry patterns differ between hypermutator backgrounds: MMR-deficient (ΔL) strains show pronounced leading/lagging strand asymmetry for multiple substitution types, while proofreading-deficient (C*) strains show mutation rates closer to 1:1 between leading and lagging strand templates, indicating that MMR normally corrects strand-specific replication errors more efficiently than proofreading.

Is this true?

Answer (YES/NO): NO